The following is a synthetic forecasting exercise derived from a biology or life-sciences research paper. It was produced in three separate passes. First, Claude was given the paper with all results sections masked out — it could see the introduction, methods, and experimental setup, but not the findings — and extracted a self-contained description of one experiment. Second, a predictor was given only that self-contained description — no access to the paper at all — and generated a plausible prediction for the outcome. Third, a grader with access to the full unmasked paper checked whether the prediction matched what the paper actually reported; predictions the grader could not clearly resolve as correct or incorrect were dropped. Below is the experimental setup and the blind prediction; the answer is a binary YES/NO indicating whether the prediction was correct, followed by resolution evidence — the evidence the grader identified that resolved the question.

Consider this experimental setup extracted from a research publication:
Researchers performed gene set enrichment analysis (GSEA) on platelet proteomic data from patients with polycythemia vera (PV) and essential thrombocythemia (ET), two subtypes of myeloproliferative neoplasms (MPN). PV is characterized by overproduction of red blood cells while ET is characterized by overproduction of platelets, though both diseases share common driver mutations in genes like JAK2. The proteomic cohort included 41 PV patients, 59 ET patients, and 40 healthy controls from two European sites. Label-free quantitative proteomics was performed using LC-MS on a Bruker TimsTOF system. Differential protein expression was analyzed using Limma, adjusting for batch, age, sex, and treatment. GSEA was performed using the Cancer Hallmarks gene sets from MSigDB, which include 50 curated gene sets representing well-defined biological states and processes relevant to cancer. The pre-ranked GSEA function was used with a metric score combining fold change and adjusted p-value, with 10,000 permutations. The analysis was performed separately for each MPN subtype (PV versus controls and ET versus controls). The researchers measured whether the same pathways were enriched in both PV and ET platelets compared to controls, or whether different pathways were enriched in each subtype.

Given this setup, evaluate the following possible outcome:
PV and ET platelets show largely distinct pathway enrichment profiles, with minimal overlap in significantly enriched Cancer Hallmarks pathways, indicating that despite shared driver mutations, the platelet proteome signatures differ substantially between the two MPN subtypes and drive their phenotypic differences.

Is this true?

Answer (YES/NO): NO